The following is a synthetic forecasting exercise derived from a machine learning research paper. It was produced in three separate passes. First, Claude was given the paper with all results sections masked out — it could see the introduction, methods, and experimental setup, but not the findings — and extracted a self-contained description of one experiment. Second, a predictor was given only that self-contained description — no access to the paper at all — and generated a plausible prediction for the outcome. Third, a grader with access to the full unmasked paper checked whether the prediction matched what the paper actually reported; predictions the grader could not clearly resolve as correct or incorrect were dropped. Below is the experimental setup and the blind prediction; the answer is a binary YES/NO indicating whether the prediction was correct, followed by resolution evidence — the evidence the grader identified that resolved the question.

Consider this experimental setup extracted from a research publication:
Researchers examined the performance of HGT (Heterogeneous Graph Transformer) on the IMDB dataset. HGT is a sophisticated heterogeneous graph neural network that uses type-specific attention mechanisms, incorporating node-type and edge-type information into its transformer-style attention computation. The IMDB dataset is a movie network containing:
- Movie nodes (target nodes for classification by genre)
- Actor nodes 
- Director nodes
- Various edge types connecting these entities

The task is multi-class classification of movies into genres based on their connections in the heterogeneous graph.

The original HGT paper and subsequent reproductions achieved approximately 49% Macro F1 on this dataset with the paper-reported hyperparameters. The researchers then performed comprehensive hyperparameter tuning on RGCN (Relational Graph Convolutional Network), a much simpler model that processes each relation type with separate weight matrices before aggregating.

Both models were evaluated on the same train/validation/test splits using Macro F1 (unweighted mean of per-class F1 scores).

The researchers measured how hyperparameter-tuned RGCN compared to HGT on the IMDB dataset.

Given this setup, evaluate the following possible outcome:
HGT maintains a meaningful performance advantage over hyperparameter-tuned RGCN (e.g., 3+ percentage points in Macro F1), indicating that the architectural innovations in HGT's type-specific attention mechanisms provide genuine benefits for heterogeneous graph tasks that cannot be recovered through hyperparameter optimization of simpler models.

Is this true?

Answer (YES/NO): NO